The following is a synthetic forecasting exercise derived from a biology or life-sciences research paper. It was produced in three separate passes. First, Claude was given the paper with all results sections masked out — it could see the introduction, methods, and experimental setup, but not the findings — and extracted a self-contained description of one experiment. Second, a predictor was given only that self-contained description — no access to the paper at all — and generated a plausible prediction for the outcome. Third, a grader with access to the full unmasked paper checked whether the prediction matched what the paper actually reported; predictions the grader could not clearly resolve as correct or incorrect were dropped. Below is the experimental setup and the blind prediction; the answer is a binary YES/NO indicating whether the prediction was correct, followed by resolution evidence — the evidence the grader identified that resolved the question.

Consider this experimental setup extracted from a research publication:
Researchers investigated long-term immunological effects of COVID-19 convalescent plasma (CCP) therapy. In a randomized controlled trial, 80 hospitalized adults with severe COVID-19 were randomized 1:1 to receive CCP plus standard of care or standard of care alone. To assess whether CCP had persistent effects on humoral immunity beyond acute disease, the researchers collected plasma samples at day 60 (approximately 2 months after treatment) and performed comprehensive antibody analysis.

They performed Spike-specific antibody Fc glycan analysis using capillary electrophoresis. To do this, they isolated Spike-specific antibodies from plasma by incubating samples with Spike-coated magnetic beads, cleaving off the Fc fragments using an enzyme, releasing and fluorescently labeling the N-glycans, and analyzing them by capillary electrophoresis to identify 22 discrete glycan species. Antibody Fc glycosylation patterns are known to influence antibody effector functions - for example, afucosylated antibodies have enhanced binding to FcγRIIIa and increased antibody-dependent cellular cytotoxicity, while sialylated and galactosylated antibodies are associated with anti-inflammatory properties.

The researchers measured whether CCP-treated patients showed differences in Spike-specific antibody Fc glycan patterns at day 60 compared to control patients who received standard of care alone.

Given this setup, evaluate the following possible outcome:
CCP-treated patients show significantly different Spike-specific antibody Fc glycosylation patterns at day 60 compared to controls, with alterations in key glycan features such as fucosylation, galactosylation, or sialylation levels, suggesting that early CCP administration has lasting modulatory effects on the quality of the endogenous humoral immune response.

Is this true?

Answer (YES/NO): YES